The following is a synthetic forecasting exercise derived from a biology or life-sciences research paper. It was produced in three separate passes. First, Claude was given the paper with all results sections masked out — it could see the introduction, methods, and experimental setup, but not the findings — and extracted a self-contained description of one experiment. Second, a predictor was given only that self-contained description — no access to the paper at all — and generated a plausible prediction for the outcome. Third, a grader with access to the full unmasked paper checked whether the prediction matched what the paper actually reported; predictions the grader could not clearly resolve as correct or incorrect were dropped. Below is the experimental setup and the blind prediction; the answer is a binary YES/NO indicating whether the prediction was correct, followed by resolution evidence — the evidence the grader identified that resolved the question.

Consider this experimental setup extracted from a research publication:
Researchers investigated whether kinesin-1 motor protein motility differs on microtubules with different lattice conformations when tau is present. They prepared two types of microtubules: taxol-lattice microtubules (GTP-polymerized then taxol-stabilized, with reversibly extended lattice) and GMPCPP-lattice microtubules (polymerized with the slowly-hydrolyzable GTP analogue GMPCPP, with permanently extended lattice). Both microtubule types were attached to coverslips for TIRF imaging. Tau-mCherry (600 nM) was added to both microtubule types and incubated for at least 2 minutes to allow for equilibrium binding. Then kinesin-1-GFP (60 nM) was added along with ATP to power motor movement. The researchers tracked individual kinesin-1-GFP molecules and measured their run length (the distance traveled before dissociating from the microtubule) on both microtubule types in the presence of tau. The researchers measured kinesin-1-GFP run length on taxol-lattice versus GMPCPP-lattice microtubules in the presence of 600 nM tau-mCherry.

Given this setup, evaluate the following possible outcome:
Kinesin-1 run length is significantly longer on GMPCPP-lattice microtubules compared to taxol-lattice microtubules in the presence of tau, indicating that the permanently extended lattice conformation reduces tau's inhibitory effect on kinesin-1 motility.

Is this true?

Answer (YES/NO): YES